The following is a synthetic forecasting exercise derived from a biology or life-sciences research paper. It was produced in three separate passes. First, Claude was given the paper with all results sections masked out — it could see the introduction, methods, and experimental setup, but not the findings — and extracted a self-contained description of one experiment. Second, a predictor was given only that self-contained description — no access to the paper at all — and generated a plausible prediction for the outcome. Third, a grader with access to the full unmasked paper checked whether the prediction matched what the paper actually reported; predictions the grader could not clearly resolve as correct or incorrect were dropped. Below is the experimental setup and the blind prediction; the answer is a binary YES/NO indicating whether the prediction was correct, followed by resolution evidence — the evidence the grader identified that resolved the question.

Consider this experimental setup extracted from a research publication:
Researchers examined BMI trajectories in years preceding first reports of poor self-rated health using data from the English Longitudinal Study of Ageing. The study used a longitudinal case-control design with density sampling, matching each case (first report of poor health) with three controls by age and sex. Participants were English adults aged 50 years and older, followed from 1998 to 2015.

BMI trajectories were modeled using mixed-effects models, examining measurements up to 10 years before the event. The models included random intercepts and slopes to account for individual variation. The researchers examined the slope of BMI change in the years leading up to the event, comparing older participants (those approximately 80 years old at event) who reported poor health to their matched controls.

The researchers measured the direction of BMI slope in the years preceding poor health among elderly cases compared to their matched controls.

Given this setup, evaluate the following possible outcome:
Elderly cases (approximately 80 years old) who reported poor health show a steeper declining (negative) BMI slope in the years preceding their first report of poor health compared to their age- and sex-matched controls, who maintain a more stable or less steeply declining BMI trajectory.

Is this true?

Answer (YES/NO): YES